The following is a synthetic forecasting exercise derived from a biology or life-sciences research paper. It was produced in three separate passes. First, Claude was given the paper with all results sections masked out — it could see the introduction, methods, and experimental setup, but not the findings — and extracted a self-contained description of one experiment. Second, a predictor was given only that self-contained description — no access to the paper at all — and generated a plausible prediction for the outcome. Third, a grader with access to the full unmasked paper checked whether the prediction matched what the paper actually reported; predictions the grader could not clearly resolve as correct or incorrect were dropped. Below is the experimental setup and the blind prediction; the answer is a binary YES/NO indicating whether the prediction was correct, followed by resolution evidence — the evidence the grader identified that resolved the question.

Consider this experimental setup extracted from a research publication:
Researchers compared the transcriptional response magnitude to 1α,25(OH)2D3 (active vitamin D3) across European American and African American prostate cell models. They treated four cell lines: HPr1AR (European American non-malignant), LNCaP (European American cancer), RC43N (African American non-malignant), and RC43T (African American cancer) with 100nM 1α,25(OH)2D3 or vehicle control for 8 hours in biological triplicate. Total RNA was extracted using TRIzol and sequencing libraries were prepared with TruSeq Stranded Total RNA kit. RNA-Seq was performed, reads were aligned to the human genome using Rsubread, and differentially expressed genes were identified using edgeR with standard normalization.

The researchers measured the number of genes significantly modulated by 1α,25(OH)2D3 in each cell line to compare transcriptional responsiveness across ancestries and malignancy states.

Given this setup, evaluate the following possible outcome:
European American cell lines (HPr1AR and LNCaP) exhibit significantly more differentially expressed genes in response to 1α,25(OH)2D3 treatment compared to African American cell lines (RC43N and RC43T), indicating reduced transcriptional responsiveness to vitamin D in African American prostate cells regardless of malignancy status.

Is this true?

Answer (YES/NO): NO